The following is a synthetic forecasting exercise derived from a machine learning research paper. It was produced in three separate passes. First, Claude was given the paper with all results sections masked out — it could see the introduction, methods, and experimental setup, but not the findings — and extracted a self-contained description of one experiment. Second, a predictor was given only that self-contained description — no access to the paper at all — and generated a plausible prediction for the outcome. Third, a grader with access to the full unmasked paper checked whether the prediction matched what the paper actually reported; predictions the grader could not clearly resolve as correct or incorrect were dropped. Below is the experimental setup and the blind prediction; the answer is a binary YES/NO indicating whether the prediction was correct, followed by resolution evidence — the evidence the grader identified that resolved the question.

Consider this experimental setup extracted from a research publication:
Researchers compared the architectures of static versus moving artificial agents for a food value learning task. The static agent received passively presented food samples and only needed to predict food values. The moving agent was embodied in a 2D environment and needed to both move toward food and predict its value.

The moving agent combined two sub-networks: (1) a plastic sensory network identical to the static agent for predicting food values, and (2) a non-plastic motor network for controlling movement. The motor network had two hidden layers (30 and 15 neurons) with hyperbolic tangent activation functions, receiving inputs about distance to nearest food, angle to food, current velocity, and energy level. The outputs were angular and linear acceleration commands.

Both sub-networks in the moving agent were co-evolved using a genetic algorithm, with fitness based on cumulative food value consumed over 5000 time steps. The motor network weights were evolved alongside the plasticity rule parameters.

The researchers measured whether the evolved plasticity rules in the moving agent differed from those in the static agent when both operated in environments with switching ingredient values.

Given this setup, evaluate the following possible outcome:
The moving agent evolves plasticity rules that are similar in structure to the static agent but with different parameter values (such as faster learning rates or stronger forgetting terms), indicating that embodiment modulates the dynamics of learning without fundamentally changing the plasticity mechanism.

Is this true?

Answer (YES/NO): NO